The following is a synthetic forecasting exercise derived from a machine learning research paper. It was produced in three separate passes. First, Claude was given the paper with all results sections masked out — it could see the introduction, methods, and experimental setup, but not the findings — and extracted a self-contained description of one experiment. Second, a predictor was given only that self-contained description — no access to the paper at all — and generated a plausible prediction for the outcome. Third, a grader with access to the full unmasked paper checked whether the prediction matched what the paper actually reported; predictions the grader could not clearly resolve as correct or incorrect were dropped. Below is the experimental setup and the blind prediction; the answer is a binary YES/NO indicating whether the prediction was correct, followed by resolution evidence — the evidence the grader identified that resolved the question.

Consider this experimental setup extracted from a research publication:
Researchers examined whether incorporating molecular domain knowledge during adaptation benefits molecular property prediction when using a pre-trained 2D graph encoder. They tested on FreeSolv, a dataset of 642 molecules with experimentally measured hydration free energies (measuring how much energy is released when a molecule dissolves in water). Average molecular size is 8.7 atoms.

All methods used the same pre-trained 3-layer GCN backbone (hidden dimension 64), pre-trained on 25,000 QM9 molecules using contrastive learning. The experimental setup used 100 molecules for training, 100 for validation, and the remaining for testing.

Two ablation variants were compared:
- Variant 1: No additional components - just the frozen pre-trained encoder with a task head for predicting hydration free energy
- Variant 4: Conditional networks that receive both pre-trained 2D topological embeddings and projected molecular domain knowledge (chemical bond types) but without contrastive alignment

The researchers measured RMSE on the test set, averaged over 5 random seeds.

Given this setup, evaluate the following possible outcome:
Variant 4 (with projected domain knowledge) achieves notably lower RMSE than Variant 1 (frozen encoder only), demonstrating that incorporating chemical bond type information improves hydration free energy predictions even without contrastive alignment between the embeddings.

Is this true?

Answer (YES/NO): NO